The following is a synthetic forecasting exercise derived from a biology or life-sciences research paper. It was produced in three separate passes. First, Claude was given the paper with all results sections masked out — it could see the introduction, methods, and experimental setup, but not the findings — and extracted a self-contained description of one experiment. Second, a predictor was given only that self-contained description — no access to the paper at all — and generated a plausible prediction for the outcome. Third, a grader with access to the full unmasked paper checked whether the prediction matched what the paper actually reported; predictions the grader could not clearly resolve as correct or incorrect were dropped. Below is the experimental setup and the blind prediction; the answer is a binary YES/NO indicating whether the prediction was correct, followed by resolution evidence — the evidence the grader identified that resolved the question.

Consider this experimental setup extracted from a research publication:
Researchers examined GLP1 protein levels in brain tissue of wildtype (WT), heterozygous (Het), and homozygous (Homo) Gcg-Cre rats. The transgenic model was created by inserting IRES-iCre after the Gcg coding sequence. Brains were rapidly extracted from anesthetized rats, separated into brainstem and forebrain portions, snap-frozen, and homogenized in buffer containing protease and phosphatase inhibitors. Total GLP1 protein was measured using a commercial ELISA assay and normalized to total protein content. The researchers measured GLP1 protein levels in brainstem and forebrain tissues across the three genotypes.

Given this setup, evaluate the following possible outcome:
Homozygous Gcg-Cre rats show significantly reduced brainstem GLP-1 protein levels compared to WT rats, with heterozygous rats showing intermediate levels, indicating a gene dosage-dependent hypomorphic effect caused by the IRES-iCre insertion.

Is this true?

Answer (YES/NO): NO